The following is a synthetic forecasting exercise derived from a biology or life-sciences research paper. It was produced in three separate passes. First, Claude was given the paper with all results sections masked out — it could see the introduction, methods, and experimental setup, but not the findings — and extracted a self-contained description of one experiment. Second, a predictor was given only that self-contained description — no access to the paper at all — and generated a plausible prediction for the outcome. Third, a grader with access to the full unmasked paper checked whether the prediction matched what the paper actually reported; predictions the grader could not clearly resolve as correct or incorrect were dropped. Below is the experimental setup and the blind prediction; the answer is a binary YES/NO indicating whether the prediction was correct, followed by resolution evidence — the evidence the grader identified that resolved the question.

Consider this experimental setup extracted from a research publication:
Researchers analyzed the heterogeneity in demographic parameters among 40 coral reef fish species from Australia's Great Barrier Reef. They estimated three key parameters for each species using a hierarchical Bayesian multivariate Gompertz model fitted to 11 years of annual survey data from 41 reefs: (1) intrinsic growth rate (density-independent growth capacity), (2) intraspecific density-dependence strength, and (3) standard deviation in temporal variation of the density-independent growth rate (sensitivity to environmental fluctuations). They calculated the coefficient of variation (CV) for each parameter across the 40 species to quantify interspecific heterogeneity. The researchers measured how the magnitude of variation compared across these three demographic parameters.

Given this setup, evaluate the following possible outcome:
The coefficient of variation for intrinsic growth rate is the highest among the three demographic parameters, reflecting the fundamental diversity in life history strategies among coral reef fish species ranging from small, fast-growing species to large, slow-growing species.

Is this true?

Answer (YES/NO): NO